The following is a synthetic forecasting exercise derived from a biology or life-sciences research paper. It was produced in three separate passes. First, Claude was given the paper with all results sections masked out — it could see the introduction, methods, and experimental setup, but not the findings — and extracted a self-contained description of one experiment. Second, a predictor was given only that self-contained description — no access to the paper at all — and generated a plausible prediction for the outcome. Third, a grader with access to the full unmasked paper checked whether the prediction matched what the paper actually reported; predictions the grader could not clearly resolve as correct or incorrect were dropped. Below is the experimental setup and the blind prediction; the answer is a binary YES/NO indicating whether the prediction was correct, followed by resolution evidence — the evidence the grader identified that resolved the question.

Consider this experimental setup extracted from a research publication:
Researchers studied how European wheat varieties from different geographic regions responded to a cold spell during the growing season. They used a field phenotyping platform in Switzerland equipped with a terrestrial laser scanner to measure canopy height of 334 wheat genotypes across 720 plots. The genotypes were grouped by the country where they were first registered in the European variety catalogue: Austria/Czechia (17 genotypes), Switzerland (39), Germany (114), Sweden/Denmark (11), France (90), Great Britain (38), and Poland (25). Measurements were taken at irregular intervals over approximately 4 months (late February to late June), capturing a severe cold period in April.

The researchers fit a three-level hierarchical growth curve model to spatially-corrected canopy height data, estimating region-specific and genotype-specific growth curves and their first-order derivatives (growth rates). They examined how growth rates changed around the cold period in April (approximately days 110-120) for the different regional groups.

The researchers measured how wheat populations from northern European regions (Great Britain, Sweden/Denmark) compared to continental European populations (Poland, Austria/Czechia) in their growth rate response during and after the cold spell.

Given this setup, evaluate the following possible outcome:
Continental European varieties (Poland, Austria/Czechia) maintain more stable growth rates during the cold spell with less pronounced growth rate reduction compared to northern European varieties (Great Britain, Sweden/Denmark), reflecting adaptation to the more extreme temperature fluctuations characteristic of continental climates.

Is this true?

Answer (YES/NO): NO